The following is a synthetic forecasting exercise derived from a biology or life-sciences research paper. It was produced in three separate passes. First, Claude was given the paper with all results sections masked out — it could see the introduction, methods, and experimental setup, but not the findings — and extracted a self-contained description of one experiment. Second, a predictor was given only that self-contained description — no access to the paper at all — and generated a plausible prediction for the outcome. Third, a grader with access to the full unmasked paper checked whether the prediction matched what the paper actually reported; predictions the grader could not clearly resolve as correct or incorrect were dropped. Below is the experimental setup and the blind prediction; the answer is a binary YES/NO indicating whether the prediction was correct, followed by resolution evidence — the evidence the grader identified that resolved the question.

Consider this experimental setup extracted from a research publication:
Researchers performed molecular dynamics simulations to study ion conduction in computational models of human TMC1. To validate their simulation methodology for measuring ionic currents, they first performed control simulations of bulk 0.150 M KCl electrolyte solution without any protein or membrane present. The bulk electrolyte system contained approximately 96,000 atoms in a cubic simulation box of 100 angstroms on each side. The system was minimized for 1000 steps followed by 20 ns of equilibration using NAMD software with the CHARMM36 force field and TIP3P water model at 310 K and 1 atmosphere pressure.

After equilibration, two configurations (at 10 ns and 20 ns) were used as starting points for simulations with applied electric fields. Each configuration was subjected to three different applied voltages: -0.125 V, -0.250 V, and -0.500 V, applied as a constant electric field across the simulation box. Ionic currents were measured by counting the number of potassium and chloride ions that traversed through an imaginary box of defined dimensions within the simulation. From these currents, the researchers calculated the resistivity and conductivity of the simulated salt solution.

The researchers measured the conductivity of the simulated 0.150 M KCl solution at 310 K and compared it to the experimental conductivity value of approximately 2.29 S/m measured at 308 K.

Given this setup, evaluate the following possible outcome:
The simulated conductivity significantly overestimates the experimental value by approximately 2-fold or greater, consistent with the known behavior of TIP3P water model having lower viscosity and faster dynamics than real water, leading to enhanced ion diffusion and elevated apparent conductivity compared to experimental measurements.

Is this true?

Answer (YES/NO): NO